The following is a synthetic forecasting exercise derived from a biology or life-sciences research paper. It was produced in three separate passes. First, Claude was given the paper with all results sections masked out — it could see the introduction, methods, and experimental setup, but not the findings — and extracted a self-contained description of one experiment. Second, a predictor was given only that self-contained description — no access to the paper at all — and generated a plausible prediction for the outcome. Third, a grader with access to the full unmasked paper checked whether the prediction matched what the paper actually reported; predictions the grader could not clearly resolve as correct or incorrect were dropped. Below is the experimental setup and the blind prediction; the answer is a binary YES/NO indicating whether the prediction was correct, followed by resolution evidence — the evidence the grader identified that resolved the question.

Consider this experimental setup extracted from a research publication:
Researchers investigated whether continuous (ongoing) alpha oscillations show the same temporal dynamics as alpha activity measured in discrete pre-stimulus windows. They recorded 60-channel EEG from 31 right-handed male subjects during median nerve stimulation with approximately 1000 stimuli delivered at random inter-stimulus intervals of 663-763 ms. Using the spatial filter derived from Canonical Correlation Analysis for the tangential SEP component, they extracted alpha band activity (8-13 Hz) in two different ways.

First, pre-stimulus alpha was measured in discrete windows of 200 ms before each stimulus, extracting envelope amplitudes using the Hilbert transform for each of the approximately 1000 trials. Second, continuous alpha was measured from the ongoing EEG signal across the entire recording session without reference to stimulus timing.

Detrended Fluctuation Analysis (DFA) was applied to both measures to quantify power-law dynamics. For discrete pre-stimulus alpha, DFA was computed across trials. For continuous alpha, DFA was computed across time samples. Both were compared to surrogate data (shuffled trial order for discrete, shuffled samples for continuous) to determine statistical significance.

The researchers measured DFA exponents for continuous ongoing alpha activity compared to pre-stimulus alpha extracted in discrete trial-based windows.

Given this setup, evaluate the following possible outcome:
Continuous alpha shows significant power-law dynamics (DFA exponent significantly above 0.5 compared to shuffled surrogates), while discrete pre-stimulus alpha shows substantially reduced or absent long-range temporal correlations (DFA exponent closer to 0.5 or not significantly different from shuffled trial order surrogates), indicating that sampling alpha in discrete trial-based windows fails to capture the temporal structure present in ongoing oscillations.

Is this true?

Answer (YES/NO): NO